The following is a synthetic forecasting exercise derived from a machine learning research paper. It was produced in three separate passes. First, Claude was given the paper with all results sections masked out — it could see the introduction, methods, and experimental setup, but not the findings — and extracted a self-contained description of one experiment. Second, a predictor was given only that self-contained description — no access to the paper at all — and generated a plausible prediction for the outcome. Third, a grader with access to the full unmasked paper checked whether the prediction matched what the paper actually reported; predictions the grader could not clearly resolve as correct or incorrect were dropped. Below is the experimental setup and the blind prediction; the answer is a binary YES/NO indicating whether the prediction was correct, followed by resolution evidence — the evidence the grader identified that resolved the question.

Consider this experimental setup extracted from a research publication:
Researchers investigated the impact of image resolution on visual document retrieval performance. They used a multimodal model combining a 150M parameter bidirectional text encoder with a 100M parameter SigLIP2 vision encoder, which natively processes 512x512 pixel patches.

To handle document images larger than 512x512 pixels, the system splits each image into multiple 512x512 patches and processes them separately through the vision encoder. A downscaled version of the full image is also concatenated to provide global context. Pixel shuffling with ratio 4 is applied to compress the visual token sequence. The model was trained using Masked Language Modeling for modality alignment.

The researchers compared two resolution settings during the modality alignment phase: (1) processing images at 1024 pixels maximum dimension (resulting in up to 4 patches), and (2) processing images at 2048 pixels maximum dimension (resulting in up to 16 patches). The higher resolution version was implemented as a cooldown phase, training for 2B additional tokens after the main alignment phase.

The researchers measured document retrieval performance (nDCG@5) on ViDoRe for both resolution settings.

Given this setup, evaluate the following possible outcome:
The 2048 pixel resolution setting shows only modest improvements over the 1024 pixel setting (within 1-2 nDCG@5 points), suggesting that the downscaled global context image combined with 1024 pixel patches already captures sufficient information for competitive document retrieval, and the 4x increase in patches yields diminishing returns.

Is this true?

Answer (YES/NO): NO